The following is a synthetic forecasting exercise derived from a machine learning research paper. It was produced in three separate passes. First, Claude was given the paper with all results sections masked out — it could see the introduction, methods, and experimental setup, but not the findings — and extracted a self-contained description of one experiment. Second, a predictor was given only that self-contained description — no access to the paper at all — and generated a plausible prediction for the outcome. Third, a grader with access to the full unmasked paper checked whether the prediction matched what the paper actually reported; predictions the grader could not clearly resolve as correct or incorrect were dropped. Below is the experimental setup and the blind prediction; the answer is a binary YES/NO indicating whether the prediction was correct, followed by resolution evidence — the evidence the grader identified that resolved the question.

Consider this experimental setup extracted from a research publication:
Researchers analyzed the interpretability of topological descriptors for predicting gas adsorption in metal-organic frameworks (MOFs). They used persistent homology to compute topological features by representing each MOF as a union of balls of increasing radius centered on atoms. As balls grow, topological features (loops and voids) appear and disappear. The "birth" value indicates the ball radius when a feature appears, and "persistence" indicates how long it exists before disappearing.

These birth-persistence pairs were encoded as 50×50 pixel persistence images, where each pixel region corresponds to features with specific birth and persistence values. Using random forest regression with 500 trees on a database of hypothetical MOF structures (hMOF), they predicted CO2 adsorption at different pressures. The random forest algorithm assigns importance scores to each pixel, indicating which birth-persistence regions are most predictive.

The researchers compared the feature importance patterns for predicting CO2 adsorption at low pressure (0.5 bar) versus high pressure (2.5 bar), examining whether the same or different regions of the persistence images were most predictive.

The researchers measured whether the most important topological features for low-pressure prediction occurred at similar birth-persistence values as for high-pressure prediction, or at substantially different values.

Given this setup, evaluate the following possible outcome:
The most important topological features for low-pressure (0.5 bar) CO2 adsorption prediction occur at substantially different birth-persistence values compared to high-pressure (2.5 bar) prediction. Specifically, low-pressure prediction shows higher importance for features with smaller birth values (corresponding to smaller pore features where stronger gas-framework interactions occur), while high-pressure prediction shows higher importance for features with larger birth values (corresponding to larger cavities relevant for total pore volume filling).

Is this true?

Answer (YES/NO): NO